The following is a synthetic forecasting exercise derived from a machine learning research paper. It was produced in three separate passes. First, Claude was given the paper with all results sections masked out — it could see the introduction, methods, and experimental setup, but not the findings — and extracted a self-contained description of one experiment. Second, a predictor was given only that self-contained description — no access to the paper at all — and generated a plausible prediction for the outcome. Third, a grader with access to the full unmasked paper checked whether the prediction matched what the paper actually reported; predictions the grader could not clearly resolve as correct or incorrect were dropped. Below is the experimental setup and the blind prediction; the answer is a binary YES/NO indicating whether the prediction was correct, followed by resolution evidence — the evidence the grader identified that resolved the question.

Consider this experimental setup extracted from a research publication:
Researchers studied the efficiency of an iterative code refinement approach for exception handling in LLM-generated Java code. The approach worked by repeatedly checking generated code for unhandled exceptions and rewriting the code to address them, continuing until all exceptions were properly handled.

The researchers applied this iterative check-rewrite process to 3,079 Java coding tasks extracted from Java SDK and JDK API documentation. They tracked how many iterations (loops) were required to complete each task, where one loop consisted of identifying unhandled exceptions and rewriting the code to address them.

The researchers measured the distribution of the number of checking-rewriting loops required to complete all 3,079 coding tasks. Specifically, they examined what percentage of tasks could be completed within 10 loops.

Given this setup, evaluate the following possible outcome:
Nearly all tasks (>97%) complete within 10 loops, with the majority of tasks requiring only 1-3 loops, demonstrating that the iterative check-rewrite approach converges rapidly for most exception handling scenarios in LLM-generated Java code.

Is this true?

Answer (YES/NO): NO